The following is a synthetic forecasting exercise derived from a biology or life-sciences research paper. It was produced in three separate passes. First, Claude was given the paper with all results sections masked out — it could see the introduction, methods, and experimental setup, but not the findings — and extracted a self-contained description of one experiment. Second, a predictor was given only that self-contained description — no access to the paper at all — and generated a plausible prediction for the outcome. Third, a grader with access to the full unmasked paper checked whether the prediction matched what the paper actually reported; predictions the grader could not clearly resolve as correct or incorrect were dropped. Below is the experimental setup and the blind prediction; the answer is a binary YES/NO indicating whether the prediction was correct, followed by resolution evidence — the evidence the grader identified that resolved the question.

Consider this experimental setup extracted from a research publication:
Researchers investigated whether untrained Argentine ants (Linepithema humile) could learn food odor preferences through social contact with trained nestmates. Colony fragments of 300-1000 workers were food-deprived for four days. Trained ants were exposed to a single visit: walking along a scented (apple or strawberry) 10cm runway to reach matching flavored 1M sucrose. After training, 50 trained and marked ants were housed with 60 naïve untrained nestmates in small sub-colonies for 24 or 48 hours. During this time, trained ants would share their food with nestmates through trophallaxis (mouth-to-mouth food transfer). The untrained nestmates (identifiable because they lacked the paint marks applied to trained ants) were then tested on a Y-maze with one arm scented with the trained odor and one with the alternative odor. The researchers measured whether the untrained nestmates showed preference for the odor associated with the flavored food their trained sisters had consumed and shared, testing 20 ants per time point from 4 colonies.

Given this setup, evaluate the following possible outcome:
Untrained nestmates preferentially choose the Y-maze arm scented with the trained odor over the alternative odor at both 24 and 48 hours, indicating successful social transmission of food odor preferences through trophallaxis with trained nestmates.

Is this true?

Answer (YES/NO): YES